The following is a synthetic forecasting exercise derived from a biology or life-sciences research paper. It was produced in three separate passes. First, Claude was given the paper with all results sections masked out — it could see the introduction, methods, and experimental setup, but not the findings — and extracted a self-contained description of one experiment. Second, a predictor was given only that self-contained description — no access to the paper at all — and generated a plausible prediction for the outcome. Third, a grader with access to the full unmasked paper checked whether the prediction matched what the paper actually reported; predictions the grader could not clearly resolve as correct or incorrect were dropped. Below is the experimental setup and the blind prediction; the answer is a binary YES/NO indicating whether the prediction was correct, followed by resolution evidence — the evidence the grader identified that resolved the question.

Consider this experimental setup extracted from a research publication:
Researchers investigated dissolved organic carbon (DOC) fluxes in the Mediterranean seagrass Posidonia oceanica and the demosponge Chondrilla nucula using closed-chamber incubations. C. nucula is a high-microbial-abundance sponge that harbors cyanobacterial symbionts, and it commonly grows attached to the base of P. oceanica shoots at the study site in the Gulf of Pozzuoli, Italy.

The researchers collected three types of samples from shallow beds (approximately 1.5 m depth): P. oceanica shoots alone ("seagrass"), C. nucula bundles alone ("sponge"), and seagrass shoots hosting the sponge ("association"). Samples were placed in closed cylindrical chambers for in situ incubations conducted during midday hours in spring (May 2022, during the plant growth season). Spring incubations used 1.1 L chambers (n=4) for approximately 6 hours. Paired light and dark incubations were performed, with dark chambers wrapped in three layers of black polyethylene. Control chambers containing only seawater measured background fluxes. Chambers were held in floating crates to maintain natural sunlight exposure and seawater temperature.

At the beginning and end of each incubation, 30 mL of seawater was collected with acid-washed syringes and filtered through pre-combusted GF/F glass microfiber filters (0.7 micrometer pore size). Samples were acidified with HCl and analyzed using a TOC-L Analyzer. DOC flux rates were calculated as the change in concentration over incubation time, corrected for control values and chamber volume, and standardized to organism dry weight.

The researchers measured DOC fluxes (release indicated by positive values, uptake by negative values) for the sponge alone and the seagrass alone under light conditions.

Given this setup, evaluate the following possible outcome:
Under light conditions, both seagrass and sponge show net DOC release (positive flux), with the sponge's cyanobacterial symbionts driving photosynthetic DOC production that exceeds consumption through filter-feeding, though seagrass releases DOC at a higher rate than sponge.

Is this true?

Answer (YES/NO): NO